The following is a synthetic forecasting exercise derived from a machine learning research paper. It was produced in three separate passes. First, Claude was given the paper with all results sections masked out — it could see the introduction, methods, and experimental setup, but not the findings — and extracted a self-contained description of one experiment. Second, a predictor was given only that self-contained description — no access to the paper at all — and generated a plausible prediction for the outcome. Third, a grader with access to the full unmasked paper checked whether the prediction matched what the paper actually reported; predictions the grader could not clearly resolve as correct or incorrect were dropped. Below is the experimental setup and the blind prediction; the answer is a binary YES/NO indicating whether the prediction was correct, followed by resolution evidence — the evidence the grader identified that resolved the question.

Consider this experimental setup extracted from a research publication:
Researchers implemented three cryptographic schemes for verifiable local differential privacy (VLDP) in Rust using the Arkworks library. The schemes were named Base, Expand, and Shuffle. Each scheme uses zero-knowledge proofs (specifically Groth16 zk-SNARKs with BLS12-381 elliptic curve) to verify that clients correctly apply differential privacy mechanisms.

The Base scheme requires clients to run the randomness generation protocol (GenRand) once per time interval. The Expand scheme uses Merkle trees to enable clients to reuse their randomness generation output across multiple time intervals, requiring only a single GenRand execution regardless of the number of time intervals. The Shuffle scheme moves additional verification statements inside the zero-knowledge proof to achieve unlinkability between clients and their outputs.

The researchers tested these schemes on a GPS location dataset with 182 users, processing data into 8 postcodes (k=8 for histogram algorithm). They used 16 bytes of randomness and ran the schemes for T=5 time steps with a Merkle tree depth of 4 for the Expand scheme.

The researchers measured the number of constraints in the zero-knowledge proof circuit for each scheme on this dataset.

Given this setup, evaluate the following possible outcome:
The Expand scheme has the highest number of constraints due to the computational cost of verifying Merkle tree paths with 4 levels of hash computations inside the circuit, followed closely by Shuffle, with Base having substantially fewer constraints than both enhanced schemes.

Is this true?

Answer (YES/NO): NO